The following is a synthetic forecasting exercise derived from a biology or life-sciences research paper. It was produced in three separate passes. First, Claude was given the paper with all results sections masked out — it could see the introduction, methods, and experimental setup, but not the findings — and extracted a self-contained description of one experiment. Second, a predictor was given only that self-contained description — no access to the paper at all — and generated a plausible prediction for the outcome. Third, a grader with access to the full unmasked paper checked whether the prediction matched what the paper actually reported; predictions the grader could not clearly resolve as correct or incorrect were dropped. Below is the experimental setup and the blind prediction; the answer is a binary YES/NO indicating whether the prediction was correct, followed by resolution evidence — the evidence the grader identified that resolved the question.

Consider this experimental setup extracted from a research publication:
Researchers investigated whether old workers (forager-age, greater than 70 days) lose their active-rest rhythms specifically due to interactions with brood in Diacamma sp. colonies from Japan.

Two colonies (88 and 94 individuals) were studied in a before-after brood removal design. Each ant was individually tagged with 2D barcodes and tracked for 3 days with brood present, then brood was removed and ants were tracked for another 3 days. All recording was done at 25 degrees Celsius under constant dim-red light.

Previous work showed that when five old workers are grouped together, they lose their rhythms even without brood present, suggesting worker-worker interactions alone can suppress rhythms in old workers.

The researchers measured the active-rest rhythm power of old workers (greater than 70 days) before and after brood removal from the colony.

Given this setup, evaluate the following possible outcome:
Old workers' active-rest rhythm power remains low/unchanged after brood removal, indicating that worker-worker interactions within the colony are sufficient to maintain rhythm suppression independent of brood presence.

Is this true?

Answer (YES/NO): NO